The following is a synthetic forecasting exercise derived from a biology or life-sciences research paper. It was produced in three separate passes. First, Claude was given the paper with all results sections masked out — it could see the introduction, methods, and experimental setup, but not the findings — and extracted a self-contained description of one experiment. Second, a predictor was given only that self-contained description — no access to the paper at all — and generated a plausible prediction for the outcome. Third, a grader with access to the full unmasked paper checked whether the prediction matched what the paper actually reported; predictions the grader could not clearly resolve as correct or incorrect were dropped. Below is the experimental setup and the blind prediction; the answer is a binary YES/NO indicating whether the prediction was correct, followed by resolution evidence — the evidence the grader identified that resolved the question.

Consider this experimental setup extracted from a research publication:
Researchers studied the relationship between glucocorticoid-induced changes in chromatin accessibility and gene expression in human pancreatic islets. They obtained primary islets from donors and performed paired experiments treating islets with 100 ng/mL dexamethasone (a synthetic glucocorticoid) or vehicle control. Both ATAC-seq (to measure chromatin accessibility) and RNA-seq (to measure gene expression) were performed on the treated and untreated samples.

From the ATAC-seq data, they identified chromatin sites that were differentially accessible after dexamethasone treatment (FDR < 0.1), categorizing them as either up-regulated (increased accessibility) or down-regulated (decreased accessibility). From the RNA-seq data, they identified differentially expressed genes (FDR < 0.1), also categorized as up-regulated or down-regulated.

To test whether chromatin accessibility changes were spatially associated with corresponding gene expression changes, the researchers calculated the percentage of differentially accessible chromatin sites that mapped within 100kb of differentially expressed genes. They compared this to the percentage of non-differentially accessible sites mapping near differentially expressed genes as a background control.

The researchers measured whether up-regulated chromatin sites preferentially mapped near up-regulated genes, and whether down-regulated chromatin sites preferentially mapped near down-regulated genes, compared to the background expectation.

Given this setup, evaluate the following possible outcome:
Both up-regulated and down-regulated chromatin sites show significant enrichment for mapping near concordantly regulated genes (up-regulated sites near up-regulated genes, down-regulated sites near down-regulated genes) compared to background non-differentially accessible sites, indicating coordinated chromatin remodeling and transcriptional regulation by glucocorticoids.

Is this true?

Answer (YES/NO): YES